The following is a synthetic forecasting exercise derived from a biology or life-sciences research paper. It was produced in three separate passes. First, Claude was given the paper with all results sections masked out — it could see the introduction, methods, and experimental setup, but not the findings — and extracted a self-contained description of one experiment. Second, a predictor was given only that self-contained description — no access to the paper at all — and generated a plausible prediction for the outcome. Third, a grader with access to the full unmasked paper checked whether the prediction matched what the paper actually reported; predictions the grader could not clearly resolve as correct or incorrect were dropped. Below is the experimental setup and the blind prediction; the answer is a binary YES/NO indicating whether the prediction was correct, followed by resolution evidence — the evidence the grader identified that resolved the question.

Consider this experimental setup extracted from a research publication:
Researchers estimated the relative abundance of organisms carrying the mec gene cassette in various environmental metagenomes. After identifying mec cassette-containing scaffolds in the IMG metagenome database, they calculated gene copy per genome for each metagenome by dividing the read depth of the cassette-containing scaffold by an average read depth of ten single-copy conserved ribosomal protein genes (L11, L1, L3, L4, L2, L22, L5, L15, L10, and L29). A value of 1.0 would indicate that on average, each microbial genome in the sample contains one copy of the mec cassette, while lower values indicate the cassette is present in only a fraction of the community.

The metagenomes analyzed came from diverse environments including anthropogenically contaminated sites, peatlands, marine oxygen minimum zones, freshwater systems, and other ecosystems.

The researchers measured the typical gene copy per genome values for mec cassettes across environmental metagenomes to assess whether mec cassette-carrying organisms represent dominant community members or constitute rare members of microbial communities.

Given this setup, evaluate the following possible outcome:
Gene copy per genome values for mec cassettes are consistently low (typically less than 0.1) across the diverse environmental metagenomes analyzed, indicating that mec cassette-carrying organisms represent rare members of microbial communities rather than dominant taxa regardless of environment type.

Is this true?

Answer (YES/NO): YES